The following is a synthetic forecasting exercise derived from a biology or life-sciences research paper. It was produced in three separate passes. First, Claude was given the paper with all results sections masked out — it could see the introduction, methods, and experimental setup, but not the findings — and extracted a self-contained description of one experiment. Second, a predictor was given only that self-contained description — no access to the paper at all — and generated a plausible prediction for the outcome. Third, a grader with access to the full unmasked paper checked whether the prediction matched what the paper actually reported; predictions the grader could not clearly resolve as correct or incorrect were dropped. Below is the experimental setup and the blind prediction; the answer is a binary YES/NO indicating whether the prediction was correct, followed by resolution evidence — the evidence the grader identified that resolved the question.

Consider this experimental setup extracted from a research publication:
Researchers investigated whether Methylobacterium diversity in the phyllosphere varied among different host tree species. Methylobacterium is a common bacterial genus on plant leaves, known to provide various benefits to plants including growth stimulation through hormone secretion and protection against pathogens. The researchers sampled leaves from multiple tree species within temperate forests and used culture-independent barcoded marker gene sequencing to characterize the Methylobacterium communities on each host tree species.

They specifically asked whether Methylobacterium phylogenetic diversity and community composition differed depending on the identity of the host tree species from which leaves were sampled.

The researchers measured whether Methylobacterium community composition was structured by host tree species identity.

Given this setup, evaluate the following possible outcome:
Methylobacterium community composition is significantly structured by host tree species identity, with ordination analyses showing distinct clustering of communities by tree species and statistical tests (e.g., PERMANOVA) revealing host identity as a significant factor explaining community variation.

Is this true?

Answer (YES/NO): NO